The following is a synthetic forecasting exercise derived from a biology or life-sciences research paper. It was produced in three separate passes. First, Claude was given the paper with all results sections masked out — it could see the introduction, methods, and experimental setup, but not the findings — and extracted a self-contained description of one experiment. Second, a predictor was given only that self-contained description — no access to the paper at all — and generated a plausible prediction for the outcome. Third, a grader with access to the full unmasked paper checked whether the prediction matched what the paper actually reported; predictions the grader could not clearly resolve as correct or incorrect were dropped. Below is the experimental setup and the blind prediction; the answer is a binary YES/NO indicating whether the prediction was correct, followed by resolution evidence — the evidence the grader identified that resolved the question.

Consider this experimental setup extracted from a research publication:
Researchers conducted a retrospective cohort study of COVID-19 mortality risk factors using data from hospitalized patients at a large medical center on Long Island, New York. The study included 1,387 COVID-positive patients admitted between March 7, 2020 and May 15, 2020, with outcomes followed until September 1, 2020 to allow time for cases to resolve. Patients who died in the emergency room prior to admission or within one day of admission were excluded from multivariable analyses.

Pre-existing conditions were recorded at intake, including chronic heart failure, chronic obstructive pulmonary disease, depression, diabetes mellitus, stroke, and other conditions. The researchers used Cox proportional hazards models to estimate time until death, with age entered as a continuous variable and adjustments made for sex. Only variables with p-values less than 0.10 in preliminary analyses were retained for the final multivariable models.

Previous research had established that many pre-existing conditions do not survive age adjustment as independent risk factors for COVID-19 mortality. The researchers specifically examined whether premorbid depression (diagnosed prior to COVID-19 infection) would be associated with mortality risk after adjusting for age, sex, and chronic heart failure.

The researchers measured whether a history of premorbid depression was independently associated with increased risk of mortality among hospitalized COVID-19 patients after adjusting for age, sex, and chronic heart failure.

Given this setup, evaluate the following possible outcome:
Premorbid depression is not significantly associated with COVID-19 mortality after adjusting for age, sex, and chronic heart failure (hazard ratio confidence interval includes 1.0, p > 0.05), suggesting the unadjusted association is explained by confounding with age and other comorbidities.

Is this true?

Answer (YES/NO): NO